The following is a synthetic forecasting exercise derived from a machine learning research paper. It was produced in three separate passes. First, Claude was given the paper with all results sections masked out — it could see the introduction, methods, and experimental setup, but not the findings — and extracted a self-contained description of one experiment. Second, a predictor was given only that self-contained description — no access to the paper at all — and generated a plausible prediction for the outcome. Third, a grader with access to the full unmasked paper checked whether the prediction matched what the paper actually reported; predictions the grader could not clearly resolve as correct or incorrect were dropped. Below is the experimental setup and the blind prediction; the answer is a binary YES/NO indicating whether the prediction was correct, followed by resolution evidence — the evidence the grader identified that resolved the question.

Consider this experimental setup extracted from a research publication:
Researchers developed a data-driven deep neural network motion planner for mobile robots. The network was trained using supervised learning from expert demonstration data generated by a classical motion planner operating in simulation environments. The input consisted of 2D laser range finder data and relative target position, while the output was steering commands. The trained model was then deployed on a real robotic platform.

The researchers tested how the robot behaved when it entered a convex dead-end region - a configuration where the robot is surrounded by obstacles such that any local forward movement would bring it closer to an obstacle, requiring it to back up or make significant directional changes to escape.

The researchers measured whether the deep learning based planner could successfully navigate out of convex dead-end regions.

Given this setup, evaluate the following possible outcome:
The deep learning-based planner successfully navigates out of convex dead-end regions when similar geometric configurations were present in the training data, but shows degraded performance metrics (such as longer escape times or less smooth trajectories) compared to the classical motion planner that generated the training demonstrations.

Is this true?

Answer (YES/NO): NO